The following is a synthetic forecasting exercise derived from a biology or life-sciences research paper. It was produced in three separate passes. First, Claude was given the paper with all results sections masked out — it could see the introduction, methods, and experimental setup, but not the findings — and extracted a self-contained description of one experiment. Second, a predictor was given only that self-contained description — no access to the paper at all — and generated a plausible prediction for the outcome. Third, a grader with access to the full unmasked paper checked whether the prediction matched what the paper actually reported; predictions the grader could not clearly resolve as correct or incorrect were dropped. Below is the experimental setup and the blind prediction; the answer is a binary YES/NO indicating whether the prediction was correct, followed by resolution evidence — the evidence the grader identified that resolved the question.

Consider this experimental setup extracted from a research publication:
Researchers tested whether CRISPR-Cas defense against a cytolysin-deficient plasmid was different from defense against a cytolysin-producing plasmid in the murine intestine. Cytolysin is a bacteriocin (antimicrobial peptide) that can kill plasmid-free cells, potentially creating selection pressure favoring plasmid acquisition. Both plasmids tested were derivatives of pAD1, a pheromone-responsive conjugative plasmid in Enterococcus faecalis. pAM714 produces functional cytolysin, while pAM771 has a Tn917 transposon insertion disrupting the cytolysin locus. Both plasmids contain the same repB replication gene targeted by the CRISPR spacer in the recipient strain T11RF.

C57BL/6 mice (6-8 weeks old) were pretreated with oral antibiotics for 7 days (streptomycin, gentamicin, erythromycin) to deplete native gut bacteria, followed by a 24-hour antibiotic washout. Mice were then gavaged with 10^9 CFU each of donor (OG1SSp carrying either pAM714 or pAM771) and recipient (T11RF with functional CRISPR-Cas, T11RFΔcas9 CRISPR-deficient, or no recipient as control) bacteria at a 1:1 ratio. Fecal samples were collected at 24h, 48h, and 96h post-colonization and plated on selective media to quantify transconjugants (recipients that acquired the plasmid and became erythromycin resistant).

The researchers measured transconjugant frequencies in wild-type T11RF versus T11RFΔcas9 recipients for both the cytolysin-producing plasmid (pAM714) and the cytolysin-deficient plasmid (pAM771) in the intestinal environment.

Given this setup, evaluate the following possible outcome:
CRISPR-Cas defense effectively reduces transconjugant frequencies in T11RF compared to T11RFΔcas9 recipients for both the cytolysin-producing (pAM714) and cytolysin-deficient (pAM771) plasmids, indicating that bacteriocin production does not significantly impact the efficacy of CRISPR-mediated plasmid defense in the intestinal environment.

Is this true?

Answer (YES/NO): YES